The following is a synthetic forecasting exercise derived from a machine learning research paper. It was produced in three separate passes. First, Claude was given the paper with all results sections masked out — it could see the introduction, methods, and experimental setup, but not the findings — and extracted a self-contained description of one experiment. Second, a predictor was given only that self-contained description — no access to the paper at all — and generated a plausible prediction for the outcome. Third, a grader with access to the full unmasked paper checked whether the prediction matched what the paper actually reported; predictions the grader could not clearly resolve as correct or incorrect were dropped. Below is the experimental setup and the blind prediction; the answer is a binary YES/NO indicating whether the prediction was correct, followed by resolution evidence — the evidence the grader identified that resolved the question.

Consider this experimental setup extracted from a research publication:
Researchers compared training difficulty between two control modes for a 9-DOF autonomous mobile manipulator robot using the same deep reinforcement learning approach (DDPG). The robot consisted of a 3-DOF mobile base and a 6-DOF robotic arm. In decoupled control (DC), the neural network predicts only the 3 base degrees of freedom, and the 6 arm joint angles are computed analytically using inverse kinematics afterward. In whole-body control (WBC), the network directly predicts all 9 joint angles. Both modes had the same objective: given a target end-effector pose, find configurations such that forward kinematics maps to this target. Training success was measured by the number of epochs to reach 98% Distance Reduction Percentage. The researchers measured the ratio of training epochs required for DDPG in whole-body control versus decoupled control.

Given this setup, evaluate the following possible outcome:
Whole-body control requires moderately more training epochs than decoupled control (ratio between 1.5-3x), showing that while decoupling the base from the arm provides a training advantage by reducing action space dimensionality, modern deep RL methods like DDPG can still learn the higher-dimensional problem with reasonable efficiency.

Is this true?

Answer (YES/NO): NO